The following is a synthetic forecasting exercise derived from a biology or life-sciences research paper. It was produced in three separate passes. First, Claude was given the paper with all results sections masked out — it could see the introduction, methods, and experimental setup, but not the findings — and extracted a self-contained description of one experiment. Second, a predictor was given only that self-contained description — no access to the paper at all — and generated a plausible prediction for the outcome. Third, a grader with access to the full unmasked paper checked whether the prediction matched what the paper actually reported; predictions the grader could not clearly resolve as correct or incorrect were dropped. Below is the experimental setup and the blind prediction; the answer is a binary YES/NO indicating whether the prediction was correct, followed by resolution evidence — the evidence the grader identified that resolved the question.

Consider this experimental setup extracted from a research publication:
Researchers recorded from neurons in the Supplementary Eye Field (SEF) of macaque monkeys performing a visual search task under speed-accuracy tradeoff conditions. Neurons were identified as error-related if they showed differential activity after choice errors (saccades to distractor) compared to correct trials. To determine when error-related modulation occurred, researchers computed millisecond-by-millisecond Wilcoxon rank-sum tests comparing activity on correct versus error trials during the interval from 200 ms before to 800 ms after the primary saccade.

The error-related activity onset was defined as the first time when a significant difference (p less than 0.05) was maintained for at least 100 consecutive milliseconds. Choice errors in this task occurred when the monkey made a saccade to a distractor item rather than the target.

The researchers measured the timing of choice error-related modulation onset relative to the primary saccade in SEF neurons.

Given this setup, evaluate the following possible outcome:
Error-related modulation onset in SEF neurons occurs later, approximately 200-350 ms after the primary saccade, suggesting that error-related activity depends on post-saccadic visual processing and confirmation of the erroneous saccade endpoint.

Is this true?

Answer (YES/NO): NO